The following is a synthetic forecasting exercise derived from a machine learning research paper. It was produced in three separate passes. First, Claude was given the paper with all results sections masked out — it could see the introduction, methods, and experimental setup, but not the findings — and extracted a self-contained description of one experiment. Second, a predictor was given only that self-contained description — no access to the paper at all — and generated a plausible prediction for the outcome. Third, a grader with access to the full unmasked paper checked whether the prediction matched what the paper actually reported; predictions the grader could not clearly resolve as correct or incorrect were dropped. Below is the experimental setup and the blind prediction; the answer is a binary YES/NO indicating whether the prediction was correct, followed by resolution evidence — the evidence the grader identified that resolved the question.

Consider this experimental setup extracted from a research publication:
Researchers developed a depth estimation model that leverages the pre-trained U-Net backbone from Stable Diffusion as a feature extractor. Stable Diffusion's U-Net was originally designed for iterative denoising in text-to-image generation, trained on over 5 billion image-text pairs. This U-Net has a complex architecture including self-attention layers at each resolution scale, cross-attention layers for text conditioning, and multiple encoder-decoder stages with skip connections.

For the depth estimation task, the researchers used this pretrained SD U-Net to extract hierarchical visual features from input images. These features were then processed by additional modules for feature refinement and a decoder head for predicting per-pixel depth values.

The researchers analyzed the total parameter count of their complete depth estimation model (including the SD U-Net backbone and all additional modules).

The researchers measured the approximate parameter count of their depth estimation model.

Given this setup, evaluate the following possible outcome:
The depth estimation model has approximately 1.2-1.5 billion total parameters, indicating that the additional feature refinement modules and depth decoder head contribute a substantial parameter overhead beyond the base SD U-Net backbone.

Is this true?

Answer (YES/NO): NO